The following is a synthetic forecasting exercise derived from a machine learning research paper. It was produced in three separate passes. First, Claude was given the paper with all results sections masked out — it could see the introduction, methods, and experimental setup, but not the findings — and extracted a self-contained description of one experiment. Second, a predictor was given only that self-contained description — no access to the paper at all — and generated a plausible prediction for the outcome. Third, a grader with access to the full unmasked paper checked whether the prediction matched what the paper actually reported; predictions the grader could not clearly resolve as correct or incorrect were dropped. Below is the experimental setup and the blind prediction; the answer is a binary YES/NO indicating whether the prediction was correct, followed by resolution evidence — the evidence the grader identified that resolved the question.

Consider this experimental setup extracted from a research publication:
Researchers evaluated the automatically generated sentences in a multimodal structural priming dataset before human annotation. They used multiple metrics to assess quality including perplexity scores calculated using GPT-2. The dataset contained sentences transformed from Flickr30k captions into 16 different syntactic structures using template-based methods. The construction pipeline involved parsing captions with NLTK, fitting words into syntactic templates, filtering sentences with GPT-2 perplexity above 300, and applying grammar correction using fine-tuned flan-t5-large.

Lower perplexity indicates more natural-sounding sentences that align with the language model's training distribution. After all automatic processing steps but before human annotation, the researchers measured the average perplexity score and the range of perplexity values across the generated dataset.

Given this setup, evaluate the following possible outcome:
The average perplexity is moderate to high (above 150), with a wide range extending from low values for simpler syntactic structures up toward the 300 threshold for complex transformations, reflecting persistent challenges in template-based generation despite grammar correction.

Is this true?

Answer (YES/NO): NO